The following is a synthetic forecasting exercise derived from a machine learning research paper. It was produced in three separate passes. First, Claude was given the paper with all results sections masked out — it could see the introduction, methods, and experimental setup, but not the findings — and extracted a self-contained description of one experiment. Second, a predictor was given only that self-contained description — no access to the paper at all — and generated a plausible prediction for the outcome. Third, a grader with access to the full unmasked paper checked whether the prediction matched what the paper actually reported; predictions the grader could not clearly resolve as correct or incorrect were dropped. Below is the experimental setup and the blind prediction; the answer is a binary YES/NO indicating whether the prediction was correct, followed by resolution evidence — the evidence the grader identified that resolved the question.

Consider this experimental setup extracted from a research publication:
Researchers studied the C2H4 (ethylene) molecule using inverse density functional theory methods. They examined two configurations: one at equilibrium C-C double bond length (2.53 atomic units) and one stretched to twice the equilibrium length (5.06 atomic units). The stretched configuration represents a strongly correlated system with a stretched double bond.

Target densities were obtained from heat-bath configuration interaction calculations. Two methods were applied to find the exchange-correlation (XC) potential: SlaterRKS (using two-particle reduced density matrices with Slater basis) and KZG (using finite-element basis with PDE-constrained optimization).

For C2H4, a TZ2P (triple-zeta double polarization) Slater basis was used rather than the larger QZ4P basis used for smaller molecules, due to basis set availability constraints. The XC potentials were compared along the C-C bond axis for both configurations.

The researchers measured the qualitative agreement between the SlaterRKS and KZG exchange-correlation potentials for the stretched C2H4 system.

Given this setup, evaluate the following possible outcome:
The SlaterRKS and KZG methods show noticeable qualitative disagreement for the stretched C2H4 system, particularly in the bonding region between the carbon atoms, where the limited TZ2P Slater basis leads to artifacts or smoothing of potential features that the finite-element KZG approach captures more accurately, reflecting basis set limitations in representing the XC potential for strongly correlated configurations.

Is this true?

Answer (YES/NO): NO